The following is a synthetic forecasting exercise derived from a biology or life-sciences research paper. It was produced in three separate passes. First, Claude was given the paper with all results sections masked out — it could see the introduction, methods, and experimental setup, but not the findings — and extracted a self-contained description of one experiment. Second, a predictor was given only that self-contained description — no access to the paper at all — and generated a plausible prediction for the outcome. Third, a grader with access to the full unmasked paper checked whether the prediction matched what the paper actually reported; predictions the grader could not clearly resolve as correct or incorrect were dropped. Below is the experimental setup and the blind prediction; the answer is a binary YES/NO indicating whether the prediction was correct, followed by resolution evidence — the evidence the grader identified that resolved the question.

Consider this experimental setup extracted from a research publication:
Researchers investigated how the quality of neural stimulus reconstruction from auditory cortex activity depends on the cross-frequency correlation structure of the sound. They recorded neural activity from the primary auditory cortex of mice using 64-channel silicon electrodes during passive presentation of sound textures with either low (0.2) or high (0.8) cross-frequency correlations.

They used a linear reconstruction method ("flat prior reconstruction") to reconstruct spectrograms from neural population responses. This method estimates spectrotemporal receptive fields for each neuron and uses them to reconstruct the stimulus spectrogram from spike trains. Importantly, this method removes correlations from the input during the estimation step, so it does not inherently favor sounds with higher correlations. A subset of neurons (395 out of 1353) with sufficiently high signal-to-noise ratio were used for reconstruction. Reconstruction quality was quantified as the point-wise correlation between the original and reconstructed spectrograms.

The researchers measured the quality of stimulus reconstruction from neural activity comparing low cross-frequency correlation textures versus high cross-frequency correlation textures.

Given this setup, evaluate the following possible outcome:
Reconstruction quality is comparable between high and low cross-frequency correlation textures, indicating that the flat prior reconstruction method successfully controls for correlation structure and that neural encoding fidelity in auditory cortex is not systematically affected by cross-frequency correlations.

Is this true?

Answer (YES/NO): NO